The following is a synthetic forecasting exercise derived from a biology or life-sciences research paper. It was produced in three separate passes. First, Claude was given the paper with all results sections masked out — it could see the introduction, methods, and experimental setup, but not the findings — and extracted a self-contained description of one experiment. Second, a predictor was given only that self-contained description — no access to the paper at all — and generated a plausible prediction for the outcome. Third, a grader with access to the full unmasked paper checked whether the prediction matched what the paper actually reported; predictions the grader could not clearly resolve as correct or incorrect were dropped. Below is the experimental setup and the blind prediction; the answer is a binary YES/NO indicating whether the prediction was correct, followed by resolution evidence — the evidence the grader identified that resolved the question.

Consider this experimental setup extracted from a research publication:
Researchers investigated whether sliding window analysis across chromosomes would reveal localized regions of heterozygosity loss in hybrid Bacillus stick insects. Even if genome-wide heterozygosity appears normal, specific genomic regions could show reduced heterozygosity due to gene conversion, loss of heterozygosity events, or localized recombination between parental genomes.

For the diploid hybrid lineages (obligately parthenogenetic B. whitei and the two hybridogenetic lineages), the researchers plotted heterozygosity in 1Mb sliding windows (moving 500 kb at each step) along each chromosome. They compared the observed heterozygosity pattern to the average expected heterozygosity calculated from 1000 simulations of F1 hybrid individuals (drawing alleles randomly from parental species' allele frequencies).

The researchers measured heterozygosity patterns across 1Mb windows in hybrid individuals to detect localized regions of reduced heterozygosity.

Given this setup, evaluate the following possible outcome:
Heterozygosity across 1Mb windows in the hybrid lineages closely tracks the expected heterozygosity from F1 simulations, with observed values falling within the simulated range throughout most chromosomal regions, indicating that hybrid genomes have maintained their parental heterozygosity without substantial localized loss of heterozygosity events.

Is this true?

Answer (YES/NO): NO